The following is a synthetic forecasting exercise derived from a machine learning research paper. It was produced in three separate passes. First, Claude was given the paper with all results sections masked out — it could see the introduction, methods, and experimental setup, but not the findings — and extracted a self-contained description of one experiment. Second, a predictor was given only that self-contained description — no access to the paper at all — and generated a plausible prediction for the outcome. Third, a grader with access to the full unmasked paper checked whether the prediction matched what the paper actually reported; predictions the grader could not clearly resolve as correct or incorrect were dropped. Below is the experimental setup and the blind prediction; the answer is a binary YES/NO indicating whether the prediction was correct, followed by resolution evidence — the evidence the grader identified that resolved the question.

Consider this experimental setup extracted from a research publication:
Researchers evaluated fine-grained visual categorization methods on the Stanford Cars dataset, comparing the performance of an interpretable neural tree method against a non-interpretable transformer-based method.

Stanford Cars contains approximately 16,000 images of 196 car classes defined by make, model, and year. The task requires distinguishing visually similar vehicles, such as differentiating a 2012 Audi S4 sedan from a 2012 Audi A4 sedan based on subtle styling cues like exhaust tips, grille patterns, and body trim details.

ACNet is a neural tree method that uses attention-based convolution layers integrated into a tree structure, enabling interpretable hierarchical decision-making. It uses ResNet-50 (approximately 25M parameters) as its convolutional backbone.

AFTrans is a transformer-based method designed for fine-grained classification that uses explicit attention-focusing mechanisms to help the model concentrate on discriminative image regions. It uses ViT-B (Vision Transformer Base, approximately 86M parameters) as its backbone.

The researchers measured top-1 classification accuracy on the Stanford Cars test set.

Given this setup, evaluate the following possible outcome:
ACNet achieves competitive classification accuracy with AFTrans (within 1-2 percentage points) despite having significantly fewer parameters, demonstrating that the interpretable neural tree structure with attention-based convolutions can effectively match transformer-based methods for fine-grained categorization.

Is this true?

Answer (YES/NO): YES